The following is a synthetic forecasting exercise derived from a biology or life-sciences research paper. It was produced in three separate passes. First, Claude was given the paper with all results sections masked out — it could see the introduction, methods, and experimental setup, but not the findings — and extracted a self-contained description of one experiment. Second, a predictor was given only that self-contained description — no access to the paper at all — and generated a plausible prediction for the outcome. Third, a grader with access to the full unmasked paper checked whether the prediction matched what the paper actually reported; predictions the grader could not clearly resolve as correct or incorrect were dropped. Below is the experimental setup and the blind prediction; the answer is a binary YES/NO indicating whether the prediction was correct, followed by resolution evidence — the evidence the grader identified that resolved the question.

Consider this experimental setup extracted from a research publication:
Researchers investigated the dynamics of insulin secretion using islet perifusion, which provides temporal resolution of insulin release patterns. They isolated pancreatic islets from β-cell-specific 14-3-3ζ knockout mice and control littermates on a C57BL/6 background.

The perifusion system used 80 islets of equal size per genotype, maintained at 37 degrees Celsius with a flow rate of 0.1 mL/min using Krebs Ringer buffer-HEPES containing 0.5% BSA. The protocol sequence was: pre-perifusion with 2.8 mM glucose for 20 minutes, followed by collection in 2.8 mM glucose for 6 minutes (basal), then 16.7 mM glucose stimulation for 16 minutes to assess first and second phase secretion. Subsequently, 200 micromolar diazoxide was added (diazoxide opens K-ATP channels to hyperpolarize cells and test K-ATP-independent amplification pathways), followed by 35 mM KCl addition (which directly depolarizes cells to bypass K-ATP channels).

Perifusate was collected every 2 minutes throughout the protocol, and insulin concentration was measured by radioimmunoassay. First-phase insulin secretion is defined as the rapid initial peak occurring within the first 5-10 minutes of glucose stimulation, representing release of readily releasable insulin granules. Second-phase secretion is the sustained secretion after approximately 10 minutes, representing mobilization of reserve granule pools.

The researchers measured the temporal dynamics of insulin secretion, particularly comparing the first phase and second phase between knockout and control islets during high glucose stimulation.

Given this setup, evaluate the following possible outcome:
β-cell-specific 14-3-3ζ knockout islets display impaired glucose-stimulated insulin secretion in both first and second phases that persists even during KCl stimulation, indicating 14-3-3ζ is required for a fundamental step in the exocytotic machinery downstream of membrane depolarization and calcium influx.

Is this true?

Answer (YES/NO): NO